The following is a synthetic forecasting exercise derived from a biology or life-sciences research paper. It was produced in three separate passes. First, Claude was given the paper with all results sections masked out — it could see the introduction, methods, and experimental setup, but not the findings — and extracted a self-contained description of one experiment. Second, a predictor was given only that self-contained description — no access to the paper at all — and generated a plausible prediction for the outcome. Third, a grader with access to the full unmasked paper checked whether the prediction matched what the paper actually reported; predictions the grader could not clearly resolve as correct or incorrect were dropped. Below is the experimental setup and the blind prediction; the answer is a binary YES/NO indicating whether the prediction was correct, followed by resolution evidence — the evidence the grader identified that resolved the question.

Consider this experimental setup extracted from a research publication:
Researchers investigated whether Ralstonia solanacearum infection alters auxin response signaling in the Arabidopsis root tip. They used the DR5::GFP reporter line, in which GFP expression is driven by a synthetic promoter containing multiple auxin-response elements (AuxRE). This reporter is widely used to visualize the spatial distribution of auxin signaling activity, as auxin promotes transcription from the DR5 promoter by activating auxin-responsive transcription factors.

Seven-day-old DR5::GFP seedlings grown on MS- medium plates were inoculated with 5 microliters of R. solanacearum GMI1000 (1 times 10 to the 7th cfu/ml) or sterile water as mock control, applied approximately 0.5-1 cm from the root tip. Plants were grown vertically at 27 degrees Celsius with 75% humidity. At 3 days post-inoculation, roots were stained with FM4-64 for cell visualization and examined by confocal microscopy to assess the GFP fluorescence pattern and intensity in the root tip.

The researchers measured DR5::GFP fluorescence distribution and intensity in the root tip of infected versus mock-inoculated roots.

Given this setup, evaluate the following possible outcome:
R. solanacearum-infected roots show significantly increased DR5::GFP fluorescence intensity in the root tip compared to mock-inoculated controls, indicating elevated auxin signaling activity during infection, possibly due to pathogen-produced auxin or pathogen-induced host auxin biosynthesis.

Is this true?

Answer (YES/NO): NO